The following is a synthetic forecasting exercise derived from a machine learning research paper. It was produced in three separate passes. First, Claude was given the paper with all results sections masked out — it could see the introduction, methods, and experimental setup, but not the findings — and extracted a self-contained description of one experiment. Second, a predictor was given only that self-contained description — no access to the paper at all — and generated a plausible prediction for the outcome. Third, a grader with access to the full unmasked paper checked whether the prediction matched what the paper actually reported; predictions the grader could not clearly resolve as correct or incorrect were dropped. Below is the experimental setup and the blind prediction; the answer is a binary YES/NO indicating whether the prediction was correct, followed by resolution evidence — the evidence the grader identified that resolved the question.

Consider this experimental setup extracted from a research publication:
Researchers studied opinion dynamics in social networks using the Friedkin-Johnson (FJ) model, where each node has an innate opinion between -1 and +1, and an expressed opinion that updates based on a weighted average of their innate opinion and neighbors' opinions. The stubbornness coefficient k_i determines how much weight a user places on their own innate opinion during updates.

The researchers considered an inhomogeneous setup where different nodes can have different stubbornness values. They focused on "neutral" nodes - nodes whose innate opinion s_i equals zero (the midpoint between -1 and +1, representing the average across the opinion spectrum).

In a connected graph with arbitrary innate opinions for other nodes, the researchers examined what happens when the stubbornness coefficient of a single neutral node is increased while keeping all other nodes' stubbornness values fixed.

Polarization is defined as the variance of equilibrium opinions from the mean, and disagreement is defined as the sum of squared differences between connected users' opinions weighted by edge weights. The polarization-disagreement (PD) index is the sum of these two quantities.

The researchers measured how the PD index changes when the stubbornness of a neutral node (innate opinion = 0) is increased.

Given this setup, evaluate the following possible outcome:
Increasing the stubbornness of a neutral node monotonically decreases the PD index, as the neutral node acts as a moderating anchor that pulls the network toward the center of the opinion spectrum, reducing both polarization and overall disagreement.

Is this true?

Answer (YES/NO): YES